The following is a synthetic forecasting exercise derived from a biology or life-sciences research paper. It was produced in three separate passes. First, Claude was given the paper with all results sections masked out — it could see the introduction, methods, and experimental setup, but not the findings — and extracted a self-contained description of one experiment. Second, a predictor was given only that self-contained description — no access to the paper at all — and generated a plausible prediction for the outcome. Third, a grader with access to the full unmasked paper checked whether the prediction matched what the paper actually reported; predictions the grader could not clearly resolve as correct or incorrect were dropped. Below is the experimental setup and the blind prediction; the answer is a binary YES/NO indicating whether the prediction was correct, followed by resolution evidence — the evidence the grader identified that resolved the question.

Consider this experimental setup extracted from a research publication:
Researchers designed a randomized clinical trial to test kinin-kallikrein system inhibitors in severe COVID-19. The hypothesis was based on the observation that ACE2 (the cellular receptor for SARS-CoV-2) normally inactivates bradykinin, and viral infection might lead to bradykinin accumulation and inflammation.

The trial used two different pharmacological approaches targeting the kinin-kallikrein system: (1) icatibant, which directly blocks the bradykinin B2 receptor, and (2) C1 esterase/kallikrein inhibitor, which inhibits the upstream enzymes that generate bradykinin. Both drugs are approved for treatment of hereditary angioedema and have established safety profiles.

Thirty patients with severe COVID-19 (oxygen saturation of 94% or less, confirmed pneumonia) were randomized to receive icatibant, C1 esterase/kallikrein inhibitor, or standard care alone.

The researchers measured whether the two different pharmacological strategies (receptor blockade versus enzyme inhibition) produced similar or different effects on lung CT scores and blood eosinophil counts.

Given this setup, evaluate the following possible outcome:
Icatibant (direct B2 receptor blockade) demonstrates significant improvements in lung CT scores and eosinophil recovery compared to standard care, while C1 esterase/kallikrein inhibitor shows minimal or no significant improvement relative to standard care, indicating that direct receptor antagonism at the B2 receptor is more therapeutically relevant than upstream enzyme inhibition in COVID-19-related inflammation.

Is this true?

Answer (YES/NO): NO